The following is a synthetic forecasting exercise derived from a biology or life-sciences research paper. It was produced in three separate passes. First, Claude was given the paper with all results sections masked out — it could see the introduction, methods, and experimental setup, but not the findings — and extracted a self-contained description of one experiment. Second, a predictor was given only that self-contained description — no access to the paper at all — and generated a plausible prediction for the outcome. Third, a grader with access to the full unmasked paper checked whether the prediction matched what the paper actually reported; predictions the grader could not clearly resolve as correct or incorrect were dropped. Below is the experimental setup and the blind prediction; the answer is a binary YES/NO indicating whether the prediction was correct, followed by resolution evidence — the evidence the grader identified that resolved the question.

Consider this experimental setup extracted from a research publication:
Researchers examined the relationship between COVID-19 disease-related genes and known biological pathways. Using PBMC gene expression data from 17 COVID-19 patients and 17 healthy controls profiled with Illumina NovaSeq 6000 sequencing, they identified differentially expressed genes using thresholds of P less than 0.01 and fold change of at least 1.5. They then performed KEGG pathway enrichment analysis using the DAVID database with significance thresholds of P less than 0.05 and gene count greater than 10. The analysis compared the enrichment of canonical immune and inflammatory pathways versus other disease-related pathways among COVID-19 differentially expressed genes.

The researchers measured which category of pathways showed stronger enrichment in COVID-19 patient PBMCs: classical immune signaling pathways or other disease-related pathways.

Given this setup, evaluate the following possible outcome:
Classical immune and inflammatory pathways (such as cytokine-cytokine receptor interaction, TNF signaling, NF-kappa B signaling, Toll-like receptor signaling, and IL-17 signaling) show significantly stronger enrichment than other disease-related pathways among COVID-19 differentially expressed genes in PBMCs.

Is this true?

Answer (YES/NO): NO